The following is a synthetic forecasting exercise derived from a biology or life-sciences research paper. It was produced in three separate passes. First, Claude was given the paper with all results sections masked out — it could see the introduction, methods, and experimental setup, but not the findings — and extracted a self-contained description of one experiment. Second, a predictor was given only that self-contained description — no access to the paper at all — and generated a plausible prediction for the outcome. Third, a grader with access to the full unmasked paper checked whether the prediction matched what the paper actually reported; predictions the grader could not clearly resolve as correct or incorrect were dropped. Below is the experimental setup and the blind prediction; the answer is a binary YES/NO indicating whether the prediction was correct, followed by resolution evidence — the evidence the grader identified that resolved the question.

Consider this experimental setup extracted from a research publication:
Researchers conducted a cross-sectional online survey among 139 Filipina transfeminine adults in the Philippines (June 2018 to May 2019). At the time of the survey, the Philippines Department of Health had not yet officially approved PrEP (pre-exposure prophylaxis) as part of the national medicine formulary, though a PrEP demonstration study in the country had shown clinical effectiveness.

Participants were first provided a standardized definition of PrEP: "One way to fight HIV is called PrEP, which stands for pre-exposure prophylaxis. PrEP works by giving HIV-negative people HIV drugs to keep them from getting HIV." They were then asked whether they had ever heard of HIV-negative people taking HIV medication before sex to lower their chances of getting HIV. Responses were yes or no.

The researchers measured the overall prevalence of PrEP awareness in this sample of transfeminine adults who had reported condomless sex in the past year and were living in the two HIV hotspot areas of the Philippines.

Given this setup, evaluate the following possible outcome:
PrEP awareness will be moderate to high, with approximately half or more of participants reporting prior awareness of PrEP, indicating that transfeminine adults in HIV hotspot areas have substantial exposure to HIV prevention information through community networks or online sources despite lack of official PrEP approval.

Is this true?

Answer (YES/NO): YES